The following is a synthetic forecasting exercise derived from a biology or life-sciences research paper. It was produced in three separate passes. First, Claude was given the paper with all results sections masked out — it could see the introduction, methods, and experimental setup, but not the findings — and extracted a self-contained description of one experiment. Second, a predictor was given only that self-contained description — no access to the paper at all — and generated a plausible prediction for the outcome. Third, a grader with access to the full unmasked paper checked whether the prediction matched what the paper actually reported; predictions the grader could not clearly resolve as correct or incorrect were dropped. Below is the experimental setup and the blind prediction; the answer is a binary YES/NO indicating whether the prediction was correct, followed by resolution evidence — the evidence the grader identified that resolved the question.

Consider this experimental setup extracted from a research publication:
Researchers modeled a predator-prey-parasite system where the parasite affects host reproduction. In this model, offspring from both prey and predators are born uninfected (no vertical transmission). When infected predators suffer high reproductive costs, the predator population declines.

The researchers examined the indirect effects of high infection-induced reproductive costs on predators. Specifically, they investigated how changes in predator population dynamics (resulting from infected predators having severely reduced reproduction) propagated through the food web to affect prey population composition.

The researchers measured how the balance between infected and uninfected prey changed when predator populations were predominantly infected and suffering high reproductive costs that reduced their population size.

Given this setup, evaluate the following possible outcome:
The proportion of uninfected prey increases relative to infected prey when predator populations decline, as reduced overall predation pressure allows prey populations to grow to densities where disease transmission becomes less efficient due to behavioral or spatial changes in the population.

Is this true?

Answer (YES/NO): NO